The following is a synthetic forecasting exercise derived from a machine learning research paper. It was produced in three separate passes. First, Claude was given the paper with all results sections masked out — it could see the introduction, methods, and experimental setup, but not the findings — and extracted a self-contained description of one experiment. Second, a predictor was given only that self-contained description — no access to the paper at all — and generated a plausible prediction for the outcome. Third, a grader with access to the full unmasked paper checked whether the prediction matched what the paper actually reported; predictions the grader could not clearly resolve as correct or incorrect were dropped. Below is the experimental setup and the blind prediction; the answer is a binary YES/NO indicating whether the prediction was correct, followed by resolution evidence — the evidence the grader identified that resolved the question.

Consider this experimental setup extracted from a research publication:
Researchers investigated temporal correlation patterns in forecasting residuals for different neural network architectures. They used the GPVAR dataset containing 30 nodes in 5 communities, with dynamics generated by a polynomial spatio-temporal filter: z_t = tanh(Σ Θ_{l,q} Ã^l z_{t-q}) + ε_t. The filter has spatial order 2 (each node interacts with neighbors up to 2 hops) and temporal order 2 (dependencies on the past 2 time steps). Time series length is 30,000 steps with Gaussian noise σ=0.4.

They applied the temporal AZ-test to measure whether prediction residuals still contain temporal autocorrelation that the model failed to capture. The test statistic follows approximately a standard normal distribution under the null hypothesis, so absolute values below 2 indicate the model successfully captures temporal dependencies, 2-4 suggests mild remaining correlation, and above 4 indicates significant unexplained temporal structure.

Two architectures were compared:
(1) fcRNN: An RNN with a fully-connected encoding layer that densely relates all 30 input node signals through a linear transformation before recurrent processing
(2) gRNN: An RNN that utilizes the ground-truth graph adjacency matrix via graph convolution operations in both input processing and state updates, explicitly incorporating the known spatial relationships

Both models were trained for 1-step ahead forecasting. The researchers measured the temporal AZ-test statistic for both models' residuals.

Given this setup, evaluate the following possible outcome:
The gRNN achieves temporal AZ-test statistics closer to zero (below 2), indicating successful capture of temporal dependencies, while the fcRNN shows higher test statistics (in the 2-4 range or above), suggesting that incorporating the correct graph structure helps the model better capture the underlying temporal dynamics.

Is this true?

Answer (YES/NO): YES